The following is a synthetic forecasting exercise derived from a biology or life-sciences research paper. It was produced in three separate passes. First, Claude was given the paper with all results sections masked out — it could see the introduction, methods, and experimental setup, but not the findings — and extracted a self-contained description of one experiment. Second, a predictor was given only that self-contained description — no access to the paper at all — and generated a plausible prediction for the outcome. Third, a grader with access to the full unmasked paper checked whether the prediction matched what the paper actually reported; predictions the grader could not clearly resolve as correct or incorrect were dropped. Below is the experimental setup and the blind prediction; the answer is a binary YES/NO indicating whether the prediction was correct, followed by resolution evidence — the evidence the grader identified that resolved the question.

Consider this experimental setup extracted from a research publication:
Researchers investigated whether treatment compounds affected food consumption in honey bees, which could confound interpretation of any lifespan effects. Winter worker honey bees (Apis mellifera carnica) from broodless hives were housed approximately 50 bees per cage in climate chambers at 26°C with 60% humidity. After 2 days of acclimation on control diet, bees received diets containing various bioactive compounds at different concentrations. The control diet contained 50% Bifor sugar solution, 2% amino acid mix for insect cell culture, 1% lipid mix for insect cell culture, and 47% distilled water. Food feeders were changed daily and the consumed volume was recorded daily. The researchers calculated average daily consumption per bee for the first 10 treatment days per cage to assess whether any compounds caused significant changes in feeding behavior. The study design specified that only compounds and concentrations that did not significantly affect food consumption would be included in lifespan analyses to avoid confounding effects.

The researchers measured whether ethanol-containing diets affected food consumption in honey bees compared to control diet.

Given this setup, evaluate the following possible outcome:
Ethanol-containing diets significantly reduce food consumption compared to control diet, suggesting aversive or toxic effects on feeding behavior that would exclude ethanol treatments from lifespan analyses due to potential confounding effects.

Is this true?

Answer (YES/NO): NO